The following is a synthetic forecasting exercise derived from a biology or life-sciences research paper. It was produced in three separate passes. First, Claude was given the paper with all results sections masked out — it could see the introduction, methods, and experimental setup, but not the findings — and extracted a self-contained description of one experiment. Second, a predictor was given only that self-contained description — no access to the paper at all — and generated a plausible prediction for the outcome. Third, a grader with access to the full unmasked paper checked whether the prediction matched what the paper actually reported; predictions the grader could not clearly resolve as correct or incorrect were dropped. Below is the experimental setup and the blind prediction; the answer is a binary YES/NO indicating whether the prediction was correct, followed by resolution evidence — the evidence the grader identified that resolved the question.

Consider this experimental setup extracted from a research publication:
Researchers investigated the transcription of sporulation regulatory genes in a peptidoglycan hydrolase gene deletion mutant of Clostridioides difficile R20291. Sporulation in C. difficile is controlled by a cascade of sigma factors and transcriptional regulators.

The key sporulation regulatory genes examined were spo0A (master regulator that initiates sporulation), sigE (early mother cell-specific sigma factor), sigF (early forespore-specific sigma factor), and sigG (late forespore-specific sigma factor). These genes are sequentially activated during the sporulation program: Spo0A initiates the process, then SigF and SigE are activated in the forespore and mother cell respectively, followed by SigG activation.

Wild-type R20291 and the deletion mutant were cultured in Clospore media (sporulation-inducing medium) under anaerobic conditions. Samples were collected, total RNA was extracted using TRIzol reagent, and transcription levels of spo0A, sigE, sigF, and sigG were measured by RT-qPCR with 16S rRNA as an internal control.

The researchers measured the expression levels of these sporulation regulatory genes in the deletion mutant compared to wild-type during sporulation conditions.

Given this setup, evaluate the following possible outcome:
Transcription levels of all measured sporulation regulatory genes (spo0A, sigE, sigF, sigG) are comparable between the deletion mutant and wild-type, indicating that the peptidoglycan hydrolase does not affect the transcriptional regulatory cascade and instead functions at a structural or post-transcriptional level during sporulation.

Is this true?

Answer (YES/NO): NO